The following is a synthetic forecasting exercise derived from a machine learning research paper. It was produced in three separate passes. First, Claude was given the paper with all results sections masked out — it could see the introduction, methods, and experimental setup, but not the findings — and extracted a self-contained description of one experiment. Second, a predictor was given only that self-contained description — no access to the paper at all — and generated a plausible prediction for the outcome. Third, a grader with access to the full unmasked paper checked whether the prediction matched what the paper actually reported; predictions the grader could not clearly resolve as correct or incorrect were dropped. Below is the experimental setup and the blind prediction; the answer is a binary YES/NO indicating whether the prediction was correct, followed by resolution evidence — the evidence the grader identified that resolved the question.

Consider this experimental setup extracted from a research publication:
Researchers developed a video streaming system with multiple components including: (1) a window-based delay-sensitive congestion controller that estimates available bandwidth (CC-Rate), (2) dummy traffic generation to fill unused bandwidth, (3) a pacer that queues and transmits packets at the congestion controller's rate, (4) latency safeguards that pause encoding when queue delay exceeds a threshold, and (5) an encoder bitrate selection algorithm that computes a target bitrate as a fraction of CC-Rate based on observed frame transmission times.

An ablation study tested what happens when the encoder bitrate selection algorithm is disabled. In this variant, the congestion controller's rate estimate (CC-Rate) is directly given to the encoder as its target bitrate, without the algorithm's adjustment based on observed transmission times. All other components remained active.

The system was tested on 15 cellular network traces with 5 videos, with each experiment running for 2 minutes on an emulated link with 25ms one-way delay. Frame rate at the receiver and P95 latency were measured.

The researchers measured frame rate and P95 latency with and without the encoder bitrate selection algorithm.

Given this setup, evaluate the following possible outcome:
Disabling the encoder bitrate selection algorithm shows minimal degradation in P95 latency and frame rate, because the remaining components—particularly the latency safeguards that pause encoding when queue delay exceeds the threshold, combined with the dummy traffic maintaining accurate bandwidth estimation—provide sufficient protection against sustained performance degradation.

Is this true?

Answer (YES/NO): NO